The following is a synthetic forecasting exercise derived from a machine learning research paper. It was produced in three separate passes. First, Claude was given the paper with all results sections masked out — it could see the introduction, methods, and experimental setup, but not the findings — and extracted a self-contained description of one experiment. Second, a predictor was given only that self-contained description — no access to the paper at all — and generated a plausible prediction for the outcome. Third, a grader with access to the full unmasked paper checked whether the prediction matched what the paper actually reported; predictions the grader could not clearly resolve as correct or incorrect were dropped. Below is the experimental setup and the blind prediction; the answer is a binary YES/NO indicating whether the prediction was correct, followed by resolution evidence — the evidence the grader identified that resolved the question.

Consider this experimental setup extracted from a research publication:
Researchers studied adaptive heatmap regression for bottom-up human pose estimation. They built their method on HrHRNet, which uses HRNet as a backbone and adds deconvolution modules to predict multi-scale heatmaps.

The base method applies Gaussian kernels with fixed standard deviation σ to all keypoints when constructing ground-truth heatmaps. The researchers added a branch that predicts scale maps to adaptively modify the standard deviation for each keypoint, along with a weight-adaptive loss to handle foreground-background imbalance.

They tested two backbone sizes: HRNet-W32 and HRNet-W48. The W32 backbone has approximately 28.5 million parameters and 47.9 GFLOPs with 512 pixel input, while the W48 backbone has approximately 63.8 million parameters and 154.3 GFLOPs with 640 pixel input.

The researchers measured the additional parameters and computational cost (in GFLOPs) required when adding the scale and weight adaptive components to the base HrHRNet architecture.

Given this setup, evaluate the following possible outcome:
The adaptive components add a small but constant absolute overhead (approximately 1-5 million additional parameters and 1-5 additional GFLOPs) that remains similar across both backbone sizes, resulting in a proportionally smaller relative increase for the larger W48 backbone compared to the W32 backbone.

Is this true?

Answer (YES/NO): NO